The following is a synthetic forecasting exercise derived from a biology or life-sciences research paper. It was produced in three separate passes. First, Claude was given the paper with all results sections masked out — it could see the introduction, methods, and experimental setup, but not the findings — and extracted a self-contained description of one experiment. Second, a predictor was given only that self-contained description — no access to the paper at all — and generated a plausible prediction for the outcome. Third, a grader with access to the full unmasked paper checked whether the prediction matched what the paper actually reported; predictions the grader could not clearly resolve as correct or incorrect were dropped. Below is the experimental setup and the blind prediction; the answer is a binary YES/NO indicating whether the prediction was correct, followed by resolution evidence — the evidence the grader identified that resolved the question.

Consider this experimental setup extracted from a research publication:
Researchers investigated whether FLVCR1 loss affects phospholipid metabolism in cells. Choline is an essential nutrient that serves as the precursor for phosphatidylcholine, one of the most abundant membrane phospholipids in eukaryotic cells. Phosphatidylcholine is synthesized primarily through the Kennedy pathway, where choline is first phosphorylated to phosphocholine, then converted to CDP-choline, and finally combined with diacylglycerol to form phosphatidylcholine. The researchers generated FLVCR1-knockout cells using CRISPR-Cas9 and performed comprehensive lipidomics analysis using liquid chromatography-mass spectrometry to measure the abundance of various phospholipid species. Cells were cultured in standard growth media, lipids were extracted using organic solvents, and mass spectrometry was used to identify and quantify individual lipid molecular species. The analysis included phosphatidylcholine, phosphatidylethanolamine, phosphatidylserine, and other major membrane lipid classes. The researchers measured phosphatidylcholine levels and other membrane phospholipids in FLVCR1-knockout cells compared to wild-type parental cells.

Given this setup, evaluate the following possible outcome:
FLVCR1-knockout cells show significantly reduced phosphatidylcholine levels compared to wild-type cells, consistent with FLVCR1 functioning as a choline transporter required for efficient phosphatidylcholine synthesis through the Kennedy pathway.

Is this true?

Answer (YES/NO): YES